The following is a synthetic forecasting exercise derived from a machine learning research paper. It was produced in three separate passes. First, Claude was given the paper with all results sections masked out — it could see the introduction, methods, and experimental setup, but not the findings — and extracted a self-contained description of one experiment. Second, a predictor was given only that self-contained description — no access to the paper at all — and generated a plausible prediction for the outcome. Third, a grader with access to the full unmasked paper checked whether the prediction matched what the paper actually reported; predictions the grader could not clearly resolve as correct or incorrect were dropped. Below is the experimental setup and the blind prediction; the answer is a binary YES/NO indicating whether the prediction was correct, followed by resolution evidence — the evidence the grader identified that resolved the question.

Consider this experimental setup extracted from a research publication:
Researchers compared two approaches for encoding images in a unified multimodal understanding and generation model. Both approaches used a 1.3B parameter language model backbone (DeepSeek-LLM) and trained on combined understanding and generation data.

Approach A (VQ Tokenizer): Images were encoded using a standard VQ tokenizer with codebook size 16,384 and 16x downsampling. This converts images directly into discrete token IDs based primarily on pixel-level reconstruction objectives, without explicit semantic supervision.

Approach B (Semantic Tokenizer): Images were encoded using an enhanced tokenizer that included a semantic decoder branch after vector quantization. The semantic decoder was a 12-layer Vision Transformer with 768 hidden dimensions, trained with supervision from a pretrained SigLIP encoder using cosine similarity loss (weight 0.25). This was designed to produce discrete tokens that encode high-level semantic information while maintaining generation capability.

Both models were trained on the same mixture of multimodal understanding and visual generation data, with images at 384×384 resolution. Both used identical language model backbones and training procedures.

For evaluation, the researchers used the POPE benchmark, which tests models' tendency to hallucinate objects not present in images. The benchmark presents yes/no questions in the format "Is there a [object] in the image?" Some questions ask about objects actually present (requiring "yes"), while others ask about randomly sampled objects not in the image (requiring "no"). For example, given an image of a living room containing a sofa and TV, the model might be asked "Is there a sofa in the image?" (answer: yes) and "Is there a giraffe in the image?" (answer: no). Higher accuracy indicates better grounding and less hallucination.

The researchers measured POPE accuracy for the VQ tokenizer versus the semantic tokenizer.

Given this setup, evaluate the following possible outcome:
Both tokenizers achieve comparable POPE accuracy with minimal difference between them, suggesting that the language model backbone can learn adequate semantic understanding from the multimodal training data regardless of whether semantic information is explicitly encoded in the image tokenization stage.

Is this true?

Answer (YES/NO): NO